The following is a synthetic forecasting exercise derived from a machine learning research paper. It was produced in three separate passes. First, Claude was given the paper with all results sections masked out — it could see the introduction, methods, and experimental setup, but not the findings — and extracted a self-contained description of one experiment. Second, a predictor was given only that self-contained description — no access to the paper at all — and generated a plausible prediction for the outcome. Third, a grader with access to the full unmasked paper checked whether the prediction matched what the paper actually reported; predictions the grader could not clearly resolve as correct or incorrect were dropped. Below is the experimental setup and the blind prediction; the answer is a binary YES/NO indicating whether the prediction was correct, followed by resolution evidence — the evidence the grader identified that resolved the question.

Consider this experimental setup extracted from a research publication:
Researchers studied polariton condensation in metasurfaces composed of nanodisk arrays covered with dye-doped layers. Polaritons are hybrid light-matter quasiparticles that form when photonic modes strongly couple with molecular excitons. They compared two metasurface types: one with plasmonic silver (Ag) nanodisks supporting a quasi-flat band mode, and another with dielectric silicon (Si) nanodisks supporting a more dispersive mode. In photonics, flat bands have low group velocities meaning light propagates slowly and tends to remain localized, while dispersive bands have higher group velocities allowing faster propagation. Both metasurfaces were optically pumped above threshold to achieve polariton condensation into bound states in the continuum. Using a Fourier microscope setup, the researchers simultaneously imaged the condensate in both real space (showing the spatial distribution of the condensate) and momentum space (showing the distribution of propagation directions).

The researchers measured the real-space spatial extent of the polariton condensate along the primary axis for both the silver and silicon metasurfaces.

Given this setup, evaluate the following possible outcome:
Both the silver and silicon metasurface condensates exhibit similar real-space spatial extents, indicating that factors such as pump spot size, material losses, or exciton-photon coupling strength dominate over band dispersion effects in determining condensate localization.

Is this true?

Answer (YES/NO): NO